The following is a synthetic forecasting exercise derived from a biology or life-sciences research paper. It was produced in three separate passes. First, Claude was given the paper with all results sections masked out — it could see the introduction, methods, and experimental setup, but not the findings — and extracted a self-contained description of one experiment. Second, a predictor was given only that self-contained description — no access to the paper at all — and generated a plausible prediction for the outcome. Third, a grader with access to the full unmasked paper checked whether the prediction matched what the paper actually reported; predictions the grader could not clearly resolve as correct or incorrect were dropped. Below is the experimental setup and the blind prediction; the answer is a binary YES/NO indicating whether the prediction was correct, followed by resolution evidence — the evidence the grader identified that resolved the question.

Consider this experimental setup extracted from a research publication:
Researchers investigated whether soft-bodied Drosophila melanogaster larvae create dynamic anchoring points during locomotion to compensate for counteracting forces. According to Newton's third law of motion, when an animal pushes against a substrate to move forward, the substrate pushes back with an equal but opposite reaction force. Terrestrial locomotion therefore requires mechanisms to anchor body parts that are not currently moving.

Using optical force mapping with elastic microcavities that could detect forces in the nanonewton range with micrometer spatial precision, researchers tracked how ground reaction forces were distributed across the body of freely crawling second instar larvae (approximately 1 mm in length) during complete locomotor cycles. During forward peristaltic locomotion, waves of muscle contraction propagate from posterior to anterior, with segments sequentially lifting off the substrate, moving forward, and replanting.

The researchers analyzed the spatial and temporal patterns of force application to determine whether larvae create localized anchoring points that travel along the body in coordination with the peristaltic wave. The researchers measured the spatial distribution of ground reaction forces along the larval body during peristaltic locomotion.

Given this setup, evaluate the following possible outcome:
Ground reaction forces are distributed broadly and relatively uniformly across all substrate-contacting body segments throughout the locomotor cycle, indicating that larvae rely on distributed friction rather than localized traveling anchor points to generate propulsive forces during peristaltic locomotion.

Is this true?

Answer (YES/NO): NO